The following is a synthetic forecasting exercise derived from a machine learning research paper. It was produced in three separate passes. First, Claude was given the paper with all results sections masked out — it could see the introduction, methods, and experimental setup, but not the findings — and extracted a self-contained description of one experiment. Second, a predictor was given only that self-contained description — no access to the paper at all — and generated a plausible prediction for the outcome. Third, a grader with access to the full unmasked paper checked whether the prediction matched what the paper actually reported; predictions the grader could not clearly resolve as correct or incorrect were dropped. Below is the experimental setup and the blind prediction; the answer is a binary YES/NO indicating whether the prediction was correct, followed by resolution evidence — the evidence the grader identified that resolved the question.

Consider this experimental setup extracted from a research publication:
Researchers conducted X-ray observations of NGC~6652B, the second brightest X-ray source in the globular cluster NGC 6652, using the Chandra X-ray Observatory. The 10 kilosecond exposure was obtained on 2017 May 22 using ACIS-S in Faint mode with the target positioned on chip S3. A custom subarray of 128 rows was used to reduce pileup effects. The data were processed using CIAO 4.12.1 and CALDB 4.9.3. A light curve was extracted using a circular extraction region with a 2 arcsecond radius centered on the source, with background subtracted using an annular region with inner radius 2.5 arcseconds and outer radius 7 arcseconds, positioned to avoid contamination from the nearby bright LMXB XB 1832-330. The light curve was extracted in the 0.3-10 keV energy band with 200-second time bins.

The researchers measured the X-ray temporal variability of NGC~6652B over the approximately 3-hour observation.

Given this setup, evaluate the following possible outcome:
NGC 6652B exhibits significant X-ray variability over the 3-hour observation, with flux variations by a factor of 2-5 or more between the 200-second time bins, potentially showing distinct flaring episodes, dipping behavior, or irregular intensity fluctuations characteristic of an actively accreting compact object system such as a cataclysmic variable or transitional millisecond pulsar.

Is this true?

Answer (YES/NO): YES